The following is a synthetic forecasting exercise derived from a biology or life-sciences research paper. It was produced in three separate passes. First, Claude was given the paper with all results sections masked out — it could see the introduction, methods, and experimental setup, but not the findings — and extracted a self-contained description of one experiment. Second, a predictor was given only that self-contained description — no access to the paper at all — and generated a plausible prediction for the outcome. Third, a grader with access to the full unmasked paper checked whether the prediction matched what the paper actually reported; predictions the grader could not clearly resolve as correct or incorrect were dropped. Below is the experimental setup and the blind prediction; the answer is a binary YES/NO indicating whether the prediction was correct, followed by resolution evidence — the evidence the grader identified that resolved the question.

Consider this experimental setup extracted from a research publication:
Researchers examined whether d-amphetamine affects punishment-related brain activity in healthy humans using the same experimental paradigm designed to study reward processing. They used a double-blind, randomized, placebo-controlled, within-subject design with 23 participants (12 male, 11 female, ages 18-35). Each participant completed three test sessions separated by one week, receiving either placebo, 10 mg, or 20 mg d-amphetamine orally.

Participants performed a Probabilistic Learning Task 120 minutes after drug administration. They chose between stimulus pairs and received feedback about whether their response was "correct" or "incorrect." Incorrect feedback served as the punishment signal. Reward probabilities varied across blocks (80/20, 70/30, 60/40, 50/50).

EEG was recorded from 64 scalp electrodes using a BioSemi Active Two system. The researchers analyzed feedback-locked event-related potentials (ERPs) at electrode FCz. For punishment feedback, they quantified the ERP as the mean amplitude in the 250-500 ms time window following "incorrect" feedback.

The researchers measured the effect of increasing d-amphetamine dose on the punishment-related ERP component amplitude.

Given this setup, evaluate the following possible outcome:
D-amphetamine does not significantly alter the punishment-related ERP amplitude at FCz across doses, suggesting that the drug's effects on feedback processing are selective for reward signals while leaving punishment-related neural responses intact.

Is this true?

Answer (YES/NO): YES